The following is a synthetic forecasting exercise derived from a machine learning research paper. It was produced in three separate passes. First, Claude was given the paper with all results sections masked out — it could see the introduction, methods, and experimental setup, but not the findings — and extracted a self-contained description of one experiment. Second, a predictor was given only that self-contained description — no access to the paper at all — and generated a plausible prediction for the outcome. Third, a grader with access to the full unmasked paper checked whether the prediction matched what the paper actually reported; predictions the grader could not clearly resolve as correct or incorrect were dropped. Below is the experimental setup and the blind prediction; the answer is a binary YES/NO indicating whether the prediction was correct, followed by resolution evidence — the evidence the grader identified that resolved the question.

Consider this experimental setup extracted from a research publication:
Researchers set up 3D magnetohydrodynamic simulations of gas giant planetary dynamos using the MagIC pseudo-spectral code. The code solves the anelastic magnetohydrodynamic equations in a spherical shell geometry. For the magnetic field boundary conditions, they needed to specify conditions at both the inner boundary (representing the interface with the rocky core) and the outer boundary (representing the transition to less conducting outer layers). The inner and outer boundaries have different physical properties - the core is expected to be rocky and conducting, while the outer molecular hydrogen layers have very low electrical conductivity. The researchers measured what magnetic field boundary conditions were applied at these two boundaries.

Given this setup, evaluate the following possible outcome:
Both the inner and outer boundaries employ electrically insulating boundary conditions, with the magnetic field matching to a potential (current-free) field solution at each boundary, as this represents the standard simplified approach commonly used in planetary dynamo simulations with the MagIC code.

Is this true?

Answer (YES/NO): NO